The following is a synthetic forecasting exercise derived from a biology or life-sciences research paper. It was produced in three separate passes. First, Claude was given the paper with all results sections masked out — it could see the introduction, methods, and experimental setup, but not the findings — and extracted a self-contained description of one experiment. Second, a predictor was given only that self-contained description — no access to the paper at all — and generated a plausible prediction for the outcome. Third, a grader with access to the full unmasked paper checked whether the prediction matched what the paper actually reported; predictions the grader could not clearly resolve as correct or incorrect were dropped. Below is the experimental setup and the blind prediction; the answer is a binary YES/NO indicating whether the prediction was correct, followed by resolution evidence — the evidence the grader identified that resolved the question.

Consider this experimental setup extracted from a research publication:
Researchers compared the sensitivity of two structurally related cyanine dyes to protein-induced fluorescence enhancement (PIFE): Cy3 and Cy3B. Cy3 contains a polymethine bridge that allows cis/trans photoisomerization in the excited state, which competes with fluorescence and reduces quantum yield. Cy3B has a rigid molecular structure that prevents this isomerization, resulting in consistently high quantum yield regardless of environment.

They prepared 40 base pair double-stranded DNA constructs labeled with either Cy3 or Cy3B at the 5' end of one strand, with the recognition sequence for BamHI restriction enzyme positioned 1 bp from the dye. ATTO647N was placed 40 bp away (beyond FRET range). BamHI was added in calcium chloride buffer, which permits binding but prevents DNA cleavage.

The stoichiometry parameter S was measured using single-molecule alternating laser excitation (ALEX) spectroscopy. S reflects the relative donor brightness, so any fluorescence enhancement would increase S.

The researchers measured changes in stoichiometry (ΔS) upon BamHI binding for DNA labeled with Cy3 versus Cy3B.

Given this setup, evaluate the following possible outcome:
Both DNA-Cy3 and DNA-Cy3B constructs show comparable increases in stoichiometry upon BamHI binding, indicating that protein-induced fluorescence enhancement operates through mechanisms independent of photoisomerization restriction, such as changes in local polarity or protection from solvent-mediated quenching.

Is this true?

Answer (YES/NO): NO